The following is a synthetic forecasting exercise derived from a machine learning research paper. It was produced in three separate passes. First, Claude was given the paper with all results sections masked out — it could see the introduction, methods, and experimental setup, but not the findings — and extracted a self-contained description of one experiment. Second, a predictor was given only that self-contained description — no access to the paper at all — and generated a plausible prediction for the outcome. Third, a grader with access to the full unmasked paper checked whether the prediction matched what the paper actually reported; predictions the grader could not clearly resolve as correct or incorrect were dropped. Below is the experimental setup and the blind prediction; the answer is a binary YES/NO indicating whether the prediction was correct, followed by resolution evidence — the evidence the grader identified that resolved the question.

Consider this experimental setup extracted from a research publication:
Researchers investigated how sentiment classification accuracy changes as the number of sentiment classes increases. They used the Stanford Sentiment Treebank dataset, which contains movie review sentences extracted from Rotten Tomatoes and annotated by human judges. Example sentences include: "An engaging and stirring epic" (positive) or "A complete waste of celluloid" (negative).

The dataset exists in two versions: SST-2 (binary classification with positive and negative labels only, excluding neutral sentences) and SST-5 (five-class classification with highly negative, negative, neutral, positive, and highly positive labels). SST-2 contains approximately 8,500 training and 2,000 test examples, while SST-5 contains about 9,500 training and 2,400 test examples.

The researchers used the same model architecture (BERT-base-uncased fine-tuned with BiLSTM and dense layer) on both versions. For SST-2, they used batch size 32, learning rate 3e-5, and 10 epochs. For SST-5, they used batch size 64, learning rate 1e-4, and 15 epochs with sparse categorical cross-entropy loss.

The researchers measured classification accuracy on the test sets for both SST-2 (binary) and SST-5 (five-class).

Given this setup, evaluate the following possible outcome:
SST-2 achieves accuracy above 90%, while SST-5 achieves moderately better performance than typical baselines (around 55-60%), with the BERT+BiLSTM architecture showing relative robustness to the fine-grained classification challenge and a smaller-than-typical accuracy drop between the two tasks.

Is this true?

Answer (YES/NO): NO